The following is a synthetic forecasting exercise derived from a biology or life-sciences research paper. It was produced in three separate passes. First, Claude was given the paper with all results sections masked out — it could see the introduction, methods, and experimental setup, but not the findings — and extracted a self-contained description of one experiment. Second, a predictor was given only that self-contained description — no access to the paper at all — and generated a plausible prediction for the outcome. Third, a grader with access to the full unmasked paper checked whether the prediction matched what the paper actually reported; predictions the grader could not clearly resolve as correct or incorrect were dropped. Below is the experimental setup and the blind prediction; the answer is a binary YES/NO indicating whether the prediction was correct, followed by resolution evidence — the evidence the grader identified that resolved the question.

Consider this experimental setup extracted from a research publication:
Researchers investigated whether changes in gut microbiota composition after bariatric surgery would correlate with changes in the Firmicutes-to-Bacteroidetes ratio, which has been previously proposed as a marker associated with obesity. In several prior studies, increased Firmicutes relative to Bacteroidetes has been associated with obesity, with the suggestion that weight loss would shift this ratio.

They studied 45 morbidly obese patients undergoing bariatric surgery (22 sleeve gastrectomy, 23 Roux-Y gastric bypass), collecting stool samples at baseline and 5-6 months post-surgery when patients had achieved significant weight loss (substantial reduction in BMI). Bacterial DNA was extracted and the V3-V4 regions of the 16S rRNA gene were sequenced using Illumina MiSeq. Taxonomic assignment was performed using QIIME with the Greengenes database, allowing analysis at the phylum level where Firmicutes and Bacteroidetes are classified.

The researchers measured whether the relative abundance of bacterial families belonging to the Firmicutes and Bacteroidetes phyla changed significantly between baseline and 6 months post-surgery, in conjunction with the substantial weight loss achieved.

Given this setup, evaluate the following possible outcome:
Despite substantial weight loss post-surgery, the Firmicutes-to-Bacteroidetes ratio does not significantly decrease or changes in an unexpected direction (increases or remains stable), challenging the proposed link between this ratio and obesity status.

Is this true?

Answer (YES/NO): YES